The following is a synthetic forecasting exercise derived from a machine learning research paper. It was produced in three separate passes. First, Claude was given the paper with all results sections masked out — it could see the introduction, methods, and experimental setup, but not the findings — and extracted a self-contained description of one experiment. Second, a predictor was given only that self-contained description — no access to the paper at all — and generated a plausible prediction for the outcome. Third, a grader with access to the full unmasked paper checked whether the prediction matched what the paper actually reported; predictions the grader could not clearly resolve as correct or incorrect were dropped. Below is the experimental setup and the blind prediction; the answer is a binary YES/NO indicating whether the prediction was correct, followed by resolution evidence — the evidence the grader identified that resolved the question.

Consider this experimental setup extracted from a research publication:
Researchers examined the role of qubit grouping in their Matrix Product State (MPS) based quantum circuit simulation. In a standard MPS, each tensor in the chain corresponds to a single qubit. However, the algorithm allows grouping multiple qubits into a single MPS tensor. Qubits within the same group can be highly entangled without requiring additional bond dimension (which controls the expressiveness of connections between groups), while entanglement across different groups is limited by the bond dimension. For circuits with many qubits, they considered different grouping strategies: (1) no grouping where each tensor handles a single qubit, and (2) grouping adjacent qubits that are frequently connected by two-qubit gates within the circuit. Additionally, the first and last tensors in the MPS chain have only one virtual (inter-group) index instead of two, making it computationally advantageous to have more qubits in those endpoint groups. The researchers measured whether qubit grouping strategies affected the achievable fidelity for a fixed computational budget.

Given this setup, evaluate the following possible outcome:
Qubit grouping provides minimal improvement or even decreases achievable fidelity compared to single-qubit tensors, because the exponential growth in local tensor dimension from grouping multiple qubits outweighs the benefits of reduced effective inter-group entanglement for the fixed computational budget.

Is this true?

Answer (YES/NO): NO